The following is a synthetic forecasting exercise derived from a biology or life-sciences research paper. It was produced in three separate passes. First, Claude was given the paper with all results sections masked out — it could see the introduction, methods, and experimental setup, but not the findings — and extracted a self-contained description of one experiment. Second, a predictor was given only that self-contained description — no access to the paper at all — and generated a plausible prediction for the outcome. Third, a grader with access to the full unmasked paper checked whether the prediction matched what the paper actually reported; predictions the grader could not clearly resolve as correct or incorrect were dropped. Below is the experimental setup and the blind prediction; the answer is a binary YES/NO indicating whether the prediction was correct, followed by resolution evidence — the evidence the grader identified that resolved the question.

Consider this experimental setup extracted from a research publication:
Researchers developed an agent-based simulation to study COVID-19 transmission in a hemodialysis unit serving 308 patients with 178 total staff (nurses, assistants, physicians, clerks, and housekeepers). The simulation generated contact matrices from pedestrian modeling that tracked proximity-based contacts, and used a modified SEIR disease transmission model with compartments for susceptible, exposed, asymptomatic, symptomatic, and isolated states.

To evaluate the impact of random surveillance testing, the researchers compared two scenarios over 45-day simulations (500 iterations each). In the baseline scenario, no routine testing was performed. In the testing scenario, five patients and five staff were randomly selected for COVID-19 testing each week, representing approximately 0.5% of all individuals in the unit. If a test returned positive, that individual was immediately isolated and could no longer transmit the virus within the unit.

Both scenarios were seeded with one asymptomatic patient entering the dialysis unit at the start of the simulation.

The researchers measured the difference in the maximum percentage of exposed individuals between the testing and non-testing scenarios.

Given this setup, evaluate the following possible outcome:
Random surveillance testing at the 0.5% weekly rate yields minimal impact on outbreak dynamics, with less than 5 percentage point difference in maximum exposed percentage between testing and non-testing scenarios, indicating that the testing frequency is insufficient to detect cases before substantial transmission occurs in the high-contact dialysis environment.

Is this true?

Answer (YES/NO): YES